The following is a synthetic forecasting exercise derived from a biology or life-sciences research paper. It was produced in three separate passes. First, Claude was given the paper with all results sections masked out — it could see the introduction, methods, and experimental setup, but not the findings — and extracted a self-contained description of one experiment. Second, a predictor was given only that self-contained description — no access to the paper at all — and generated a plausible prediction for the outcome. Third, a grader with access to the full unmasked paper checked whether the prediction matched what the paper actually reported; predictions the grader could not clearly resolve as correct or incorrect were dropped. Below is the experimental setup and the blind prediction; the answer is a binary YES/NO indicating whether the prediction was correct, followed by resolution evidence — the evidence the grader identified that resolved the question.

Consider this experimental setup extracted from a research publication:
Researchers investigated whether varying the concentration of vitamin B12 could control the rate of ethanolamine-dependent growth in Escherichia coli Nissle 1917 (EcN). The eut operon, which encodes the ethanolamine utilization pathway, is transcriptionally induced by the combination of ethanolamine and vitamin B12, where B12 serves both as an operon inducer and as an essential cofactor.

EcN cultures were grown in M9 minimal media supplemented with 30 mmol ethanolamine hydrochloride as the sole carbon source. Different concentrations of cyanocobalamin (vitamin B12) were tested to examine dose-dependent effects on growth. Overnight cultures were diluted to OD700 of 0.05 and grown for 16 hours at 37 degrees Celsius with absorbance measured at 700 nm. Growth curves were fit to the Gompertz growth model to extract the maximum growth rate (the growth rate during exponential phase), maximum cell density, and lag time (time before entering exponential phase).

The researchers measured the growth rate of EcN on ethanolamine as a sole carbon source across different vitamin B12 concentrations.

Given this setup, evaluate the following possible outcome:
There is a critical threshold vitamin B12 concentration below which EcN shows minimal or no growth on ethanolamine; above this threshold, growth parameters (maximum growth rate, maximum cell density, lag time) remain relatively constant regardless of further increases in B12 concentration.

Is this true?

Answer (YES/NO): NO